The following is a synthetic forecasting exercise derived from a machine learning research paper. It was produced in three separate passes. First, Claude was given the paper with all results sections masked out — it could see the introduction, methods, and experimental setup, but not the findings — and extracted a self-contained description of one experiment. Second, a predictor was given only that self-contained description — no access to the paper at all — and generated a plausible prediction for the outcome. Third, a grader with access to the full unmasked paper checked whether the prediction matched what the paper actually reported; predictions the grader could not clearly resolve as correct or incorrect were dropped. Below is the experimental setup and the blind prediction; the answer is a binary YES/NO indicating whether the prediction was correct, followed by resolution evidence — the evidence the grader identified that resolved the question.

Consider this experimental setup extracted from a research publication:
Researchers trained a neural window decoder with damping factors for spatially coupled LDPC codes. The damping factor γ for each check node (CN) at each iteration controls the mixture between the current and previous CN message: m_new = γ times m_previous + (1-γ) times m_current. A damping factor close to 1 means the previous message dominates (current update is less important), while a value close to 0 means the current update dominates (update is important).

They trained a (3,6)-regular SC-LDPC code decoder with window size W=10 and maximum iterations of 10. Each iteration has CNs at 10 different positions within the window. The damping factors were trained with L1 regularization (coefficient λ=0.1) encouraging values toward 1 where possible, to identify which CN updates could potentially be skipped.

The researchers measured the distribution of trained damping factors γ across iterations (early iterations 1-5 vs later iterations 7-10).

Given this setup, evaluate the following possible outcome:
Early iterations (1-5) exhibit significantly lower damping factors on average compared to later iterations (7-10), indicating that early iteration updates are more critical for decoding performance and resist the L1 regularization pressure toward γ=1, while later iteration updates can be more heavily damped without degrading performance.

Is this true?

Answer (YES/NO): YES